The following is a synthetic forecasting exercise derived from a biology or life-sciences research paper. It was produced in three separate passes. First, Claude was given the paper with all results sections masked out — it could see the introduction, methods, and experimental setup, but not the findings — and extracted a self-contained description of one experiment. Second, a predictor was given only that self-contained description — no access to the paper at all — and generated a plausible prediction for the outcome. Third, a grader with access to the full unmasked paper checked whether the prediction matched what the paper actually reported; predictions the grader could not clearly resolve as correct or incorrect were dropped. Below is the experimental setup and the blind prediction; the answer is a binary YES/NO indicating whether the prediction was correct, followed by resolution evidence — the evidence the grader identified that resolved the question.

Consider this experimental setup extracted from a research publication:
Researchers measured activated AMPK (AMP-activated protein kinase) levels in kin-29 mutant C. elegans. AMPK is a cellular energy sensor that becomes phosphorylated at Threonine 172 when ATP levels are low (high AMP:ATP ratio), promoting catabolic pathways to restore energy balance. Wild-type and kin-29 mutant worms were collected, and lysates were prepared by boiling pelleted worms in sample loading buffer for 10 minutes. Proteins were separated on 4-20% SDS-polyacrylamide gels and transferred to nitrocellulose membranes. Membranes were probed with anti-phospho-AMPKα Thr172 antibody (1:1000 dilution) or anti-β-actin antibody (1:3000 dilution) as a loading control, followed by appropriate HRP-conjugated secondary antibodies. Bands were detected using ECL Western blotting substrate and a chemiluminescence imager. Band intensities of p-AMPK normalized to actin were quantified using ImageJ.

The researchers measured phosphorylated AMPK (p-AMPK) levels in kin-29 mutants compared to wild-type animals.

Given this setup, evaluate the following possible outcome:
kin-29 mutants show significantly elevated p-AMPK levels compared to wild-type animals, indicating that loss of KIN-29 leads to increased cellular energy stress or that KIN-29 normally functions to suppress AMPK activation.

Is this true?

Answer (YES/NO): NO